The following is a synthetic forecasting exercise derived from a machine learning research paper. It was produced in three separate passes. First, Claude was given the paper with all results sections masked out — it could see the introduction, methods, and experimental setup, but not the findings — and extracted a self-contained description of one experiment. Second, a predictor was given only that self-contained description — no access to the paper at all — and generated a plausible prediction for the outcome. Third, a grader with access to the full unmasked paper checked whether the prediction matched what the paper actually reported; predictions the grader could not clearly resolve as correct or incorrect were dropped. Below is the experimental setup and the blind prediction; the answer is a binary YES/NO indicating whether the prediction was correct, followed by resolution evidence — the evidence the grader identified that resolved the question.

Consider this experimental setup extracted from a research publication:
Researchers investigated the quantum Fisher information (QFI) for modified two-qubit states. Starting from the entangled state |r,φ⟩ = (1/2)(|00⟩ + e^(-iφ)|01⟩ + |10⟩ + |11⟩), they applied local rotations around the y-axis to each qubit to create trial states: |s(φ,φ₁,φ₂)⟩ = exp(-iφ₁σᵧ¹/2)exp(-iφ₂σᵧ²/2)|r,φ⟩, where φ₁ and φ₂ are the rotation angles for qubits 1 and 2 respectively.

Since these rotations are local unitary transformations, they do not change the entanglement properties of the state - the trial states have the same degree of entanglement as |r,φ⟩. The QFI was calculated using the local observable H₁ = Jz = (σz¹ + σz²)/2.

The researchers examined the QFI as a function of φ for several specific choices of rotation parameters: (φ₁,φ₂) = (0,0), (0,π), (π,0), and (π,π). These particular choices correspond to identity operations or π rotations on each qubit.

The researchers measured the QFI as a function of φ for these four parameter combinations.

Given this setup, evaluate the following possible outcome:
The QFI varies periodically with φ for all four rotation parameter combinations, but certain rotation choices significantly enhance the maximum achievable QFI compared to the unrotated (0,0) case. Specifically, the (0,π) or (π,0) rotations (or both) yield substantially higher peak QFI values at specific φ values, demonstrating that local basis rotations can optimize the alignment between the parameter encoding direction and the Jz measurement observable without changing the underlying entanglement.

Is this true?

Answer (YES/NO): NO